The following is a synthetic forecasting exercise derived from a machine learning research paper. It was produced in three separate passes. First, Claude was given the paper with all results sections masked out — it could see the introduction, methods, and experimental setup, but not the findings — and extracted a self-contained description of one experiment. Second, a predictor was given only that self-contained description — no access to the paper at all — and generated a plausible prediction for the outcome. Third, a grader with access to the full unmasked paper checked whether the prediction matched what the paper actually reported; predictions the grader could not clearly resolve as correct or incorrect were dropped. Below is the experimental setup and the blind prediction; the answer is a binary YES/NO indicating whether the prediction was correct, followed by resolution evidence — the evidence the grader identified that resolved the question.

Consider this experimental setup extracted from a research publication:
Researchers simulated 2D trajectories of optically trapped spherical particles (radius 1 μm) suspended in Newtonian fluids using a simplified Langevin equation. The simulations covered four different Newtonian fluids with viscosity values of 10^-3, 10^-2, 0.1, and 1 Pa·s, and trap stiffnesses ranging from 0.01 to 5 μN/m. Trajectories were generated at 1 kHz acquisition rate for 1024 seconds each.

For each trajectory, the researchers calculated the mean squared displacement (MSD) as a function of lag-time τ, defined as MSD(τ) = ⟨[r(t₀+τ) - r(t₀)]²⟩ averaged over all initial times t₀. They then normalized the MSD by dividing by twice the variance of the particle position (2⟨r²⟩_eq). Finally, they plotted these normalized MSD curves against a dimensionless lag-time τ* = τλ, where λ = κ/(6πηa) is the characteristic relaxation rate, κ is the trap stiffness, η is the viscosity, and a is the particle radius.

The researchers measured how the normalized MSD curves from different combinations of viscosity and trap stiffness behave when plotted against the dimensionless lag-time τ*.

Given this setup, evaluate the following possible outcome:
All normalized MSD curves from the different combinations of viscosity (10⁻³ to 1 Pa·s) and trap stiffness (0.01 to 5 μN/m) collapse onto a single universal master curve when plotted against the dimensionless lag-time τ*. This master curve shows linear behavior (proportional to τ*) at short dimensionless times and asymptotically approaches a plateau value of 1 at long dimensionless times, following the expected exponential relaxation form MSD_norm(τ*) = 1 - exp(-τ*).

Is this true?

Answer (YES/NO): YES